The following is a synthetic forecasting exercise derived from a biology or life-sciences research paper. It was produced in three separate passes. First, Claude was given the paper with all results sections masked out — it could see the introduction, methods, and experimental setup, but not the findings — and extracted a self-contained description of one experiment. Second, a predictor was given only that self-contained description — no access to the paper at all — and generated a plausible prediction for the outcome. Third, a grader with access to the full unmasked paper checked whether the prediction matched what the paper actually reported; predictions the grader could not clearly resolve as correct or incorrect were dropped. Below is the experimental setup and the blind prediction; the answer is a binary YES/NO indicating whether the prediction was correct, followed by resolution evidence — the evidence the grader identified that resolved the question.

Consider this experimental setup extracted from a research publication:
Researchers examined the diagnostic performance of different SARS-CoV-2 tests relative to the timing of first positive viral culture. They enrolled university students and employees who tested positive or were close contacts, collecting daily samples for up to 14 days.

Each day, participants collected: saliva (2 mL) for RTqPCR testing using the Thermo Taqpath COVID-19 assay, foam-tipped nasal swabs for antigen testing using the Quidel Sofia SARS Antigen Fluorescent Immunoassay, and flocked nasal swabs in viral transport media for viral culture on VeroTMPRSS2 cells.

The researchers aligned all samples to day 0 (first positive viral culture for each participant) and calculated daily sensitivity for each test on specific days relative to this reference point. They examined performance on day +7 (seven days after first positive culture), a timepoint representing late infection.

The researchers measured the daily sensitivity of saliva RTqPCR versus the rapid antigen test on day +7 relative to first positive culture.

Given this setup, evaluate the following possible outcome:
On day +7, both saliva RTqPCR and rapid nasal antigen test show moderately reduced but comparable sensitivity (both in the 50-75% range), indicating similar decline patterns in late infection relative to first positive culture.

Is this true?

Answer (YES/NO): NO